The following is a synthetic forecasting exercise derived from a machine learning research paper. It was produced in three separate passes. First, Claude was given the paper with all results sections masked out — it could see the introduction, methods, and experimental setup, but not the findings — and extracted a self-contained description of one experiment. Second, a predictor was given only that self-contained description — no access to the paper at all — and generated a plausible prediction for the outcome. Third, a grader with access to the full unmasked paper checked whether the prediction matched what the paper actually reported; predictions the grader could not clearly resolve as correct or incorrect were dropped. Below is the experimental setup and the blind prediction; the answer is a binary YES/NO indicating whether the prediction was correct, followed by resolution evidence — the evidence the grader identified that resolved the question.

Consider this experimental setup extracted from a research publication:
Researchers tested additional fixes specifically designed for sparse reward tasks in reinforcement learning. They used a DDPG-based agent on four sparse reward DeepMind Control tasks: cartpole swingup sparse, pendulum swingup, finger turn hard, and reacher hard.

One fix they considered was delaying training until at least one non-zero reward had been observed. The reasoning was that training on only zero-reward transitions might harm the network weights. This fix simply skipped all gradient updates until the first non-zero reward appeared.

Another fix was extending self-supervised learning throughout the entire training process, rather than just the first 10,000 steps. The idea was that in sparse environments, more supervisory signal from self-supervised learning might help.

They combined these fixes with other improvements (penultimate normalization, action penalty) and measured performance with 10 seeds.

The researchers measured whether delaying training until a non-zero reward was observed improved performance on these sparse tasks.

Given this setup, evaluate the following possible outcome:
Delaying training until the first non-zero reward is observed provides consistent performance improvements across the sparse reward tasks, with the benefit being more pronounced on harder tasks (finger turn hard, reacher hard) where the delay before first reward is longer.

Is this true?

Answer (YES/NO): NO